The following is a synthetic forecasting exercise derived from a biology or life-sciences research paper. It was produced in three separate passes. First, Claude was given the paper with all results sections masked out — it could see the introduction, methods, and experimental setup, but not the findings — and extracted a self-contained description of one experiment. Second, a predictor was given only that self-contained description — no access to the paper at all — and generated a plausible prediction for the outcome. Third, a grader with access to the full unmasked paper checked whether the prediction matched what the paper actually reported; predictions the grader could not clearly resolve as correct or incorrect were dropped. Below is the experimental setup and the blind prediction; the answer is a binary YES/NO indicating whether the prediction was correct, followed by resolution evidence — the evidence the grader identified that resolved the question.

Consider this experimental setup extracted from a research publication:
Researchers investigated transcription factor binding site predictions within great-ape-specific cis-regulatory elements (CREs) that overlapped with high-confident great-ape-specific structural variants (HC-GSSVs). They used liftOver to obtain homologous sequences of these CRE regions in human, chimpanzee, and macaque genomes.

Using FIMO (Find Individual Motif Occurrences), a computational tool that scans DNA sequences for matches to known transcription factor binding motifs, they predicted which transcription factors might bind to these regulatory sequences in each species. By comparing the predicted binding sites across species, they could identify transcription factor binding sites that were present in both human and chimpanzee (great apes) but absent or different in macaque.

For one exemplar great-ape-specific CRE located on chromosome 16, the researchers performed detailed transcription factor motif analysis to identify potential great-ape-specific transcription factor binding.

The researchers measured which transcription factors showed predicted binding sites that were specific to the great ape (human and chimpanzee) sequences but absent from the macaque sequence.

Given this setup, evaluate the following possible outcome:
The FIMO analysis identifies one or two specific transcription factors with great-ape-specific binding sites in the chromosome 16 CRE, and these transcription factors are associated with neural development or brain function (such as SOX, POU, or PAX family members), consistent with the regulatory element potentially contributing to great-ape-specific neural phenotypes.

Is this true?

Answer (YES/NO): NO